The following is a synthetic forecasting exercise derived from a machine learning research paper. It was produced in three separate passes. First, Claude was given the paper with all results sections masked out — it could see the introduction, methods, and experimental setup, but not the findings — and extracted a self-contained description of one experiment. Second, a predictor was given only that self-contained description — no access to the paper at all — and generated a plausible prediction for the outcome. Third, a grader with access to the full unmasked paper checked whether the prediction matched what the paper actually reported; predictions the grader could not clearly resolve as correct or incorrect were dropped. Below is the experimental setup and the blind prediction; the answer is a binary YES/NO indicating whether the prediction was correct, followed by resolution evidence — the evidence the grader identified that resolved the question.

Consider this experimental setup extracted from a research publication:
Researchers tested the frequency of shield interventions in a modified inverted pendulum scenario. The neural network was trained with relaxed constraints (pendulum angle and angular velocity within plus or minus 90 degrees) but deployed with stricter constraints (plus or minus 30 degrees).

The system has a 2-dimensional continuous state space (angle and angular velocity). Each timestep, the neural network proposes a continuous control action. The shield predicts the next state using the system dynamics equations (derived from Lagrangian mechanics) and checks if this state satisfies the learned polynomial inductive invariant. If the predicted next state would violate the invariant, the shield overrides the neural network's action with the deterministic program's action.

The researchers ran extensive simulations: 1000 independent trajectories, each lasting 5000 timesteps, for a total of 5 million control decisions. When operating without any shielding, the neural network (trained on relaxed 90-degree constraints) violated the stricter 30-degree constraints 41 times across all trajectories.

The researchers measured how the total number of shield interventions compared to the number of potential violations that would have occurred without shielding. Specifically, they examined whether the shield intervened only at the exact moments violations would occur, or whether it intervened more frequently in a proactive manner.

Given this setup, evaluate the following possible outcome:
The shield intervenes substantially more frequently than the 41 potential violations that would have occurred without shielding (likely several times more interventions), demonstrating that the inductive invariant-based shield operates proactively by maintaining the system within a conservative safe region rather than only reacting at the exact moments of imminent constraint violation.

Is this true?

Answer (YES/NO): YES